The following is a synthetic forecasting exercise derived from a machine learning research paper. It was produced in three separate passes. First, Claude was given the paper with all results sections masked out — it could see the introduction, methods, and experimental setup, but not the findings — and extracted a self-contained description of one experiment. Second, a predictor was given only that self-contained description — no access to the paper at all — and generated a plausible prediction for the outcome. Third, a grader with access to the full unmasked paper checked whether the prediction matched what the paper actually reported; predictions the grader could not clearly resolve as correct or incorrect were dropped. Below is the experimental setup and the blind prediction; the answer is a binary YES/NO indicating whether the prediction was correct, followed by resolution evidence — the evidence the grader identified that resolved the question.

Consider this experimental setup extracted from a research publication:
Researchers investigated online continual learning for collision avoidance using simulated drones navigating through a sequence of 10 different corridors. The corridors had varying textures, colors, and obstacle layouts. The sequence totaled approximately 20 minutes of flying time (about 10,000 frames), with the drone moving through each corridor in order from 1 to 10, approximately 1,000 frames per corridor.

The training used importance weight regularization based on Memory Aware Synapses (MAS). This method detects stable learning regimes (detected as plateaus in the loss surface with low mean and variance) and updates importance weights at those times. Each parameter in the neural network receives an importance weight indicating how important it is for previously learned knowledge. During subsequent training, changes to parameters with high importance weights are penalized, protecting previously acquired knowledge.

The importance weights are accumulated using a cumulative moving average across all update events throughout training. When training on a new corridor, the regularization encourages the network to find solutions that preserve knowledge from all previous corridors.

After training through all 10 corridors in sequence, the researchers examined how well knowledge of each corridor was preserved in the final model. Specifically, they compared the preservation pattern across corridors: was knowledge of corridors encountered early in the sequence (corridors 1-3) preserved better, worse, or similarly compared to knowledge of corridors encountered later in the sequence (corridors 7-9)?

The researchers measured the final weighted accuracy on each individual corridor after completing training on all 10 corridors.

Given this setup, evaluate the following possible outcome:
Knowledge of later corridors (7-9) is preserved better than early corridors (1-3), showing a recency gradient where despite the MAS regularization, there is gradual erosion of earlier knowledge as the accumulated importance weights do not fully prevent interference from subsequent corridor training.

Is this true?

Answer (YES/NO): YES